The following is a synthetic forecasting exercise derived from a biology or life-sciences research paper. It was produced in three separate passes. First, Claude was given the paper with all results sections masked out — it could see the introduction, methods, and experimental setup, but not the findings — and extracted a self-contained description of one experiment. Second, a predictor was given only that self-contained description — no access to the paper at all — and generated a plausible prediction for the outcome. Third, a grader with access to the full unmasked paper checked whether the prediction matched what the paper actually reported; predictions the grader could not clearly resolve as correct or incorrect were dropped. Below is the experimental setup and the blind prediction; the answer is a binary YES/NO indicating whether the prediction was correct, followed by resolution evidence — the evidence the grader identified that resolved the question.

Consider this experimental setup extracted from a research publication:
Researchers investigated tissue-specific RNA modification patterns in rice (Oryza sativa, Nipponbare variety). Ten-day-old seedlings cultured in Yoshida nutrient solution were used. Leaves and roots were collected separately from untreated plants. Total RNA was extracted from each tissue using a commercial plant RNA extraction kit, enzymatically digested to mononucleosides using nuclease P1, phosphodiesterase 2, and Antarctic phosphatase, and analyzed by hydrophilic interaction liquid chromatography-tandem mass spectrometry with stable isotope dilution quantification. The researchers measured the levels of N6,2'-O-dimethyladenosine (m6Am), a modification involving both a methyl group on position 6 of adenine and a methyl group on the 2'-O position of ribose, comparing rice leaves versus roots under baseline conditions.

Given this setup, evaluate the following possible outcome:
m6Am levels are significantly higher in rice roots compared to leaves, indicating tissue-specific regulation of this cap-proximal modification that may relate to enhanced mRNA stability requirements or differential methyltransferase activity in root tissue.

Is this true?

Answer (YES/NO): NO